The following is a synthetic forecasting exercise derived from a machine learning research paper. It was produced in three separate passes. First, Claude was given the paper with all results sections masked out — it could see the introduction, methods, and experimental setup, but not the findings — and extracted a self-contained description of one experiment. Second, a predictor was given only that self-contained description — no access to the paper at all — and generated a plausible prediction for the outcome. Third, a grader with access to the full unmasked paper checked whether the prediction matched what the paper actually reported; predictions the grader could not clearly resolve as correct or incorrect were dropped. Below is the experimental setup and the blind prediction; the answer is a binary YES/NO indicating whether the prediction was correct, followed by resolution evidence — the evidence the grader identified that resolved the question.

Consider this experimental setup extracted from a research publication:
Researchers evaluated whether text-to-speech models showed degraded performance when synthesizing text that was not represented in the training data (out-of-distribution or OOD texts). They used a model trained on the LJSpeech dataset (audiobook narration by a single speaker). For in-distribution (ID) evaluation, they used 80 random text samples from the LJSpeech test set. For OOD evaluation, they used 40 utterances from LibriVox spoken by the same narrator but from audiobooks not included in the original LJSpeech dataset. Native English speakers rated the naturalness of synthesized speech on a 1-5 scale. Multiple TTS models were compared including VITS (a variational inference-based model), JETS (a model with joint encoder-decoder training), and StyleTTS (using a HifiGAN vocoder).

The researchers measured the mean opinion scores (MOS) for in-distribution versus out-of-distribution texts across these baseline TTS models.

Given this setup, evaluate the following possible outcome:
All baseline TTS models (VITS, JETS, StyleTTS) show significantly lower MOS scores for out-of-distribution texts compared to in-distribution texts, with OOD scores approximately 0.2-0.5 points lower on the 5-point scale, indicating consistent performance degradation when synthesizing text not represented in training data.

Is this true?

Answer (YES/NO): NO